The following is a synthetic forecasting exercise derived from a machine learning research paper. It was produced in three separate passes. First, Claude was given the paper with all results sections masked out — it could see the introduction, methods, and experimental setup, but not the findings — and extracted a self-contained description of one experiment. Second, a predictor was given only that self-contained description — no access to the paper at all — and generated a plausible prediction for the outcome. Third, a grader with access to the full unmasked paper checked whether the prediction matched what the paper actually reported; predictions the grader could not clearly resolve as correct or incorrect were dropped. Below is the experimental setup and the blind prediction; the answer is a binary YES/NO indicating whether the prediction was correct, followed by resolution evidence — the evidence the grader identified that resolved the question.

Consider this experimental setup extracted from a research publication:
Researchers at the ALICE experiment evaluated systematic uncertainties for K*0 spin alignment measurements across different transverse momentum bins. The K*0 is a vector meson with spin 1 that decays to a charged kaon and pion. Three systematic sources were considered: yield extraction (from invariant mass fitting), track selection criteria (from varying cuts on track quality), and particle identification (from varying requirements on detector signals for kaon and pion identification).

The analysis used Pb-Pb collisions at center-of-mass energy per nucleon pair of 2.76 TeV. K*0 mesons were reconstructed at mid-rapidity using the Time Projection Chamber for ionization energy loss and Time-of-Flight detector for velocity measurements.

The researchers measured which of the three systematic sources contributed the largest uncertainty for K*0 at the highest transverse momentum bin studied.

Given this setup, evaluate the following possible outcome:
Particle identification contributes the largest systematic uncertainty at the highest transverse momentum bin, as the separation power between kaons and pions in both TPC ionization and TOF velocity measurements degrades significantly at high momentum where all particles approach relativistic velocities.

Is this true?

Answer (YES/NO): NO